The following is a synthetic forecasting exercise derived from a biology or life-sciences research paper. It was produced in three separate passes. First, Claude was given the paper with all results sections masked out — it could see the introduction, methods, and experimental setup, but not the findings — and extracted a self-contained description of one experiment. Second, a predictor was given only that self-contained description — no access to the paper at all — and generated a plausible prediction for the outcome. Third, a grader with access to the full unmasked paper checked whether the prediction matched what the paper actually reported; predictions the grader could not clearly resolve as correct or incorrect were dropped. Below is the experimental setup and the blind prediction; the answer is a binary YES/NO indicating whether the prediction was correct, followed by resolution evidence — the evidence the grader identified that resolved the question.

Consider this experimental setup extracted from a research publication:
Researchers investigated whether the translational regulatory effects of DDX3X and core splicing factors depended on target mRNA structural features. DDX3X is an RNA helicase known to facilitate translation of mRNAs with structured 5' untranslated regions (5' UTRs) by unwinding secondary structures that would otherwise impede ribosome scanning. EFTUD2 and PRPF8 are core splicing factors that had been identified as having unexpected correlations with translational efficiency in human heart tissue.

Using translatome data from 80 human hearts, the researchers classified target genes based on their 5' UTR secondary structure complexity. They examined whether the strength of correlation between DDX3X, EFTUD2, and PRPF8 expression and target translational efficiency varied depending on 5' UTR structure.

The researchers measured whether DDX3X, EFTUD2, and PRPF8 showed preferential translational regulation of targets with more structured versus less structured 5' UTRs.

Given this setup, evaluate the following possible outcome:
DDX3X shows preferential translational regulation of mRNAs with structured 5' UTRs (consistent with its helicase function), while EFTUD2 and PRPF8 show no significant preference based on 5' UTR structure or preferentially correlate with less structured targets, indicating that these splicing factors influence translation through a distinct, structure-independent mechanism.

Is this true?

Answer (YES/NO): NO